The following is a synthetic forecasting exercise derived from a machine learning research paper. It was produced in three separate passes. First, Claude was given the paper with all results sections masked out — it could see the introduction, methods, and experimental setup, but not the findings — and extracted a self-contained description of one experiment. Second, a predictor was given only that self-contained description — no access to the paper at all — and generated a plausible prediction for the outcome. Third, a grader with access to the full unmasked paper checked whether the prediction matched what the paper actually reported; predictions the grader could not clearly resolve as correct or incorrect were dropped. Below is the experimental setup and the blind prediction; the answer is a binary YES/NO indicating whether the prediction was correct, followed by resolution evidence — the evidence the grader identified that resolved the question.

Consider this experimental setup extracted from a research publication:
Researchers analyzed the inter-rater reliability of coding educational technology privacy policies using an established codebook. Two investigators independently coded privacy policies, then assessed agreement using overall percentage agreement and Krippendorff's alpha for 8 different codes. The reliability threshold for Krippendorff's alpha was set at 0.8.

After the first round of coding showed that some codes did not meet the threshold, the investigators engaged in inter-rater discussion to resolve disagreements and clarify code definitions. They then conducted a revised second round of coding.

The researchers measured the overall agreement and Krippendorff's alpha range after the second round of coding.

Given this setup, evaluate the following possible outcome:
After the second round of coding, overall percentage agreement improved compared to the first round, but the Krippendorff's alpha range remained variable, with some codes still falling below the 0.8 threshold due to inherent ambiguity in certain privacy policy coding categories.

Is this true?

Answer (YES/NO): NO